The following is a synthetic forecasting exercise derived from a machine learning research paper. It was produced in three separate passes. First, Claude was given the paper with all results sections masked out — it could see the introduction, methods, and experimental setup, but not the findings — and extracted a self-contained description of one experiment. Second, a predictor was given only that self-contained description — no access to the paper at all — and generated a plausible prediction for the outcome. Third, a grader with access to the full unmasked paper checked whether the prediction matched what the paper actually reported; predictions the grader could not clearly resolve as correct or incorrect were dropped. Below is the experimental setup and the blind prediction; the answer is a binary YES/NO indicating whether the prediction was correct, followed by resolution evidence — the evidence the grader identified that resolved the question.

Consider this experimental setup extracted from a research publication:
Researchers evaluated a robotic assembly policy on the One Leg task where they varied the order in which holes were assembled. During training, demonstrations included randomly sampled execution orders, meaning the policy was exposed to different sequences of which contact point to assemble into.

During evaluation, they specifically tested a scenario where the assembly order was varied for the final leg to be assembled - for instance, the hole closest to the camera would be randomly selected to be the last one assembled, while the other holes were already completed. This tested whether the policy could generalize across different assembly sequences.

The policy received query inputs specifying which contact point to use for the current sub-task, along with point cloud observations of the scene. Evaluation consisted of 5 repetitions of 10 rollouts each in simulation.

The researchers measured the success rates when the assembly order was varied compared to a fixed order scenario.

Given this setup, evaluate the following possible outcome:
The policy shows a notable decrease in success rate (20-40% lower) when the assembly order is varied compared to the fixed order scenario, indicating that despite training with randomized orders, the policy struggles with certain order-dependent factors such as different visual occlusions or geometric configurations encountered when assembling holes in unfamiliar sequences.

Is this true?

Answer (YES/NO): NO